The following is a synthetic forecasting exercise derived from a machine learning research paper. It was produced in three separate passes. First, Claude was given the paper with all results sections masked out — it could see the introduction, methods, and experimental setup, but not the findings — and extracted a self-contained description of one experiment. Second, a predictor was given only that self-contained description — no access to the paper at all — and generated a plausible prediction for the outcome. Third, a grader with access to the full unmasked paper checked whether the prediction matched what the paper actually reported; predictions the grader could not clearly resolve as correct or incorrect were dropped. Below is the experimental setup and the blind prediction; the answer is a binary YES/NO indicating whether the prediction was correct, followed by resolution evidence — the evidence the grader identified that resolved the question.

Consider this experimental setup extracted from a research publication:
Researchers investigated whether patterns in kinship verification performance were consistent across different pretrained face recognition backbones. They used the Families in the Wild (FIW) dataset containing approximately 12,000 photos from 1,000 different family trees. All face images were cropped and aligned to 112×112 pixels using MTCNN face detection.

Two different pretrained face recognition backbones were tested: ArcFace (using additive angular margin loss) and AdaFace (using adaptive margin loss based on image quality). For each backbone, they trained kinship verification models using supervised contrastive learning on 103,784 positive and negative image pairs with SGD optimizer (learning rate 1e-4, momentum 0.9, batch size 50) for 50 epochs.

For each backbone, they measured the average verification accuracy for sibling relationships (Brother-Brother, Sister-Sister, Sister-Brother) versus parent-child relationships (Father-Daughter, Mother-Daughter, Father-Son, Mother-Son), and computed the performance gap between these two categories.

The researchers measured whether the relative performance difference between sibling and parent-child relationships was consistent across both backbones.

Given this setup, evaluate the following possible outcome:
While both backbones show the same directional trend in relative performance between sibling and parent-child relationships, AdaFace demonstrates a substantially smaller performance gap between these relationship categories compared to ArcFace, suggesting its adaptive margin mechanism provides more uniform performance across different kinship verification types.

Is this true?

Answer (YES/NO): NO